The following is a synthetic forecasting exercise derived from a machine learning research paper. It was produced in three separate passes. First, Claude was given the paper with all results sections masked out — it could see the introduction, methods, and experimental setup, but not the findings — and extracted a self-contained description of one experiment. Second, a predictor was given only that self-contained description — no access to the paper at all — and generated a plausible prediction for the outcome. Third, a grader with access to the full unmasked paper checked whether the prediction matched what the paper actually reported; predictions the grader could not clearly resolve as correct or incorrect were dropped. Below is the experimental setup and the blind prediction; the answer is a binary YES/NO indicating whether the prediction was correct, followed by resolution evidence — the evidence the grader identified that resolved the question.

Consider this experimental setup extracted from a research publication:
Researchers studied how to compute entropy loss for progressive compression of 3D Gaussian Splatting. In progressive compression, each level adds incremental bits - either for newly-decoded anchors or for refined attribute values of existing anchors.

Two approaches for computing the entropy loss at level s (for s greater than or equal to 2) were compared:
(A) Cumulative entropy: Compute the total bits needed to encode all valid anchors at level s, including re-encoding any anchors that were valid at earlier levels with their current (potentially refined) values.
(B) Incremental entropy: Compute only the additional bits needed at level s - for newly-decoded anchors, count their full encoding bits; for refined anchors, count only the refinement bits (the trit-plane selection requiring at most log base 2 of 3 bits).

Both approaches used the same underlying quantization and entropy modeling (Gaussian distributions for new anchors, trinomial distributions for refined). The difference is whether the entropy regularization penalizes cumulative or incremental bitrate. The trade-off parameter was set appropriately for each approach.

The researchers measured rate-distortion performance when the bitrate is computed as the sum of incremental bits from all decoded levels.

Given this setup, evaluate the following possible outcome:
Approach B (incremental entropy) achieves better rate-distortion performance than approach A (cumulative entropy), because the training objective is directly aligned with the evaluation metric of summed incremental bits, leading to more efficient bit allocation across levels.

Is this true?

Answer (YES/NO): YES